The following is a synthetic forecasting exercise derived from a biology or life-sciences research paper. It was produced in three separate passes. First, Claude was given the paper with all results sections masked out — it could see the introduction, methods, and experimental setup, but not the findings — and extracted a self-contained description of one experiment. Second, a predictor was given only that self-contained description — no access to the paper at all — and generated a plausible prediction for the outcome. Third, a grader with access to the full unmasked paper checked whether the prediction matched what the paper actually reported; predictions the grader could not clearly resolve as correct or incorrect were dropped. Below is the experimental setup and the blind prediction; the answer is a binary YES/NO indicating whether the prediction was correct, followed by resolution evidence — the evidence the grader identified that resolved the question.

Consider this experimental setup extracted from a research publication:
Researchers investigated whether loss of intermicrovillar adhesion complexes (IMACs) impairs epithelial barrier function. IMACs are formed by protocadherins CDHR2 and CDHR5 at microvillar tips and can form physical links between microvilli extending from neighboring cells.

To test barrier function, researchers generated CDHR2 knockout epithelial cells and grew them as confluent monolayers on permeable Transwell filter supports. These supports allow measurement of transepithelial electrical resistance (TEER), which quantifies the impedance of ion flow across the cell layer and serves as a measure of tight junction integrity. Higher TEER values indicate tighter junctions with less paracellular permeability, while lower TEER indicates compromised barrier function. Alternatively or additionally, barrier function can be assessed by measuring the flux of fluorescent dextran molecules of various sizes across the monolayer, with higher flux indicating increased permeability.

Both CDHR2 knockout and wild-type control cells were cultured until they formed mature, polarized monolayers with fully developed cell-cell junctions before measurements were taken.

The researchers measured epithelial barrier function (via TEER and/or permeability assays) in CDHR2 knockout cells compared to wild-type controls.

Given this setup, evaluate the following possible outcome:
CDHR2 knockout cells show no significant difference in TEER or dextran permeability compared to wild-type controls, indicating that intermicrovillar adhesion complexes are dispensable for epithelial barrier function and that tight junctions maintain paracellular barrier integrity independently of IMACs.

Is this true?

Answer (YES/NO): NO